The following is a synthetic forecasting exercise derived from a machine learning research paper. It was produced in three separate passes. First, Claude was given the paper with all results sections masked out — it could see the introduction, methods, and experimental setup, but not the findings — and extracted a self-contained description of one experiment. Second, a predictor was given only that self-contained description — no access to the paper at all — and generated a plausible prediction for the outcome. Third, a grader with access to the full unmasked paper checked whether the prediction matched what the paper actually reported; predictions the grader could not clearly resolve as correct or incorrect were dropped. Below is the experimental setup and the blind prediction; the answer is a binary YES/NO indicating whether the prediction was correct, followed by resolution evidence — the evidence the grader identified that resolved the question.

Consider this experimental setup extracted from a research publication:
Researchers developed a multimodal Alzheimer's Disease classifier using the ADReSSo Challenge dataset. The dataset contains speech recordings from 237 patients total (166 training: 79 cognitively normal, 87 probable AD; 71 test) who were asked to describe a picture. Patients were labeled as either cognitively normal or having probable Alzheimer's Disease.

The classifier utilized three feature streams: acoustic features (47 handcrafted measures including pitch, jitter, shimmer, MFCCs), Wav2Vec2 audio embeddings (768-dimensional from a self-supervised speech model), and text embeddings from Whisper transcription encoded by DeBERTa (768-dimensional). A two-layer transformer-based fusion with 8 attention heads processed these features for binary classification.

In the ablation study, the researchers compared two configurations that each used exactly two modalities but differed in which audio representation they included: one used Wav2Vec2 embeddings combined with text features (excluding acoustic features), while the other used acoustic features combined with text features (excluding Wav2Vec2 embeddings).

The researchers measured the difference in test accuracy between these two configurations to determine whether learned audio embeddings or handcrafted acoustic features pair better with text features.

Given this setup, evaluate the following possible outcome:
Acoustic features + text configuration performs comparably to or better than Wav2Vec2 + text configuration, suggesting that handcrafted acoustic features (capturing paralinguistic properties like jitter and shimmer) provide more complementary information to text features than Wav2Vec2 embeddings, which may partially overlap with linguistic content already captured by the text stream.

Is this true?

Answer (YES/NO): NO